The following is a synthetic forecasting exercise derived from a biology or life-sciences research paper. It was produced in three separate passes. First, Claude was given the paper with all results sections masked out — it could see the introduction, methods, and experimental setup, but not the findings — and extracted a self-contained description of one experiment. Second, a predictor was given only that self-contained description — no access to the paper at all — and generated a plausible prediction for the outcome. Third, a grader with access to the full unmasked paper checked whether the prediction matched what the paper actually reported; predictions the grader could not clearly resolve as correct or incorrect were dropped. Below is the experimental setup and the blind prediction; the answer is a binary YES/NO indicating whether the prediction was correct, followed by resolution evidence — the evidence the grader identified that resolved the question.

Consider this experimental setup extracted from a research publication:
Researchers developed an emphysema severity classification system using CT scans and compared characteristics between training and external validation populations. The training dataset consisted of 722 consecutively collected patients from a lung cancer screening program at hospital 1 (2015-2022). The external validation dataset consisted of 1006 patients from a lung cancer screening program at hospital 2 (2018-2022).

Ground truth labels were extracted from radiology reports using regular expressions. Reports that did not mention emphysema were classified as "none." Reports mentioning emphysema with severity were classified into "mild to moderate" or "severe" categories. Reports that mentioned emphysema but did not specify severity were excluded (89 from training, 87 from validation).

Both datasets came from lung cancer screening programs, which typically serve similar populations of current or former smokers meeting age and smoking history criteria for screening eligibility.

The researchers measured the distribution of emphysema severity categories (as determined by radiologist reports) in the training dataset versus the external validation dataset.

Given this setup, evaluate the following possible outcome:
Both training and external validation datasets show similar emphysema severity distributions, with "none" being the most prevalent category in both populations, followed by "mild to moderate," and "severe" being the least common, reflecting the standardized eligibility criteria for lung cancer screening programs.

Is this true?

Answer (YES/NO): YES